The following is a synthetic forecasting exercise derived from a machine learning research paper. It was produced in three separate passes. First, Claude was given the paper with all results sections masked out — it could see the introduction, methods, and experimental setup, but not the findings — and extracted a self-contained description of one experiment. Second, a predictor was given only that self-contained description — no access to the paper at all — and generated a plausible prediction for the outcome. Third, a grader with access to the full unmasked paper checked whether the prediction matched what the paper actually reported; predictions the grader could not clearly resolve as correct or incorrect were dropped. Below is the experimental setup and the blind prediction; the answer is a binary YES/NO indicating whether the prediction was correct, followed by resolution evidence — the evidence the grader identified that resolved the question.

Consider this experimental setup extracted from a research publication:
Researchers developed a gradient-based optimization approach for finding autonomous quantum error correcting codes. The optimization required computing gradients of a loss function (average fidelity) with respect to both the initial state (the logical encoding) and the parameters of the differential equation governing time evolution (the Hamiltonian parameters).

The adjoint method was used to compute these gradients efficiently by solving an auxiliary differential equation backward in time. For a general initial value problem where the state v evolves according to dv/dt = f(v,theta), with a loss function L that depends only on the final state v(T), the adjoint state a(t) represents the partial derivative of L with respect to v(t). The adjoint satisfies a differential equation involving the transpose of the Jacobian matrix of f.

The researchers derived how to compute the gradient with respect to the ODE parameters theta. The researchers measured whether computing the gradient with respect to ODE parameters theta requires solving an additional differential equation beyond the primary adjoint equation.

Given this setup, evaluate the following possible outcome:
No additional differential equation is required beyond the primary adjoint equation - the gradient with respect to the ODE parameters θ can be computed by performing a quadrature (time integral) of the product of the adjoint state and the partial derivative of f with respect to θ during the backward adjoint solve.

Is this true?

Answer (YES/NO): NO